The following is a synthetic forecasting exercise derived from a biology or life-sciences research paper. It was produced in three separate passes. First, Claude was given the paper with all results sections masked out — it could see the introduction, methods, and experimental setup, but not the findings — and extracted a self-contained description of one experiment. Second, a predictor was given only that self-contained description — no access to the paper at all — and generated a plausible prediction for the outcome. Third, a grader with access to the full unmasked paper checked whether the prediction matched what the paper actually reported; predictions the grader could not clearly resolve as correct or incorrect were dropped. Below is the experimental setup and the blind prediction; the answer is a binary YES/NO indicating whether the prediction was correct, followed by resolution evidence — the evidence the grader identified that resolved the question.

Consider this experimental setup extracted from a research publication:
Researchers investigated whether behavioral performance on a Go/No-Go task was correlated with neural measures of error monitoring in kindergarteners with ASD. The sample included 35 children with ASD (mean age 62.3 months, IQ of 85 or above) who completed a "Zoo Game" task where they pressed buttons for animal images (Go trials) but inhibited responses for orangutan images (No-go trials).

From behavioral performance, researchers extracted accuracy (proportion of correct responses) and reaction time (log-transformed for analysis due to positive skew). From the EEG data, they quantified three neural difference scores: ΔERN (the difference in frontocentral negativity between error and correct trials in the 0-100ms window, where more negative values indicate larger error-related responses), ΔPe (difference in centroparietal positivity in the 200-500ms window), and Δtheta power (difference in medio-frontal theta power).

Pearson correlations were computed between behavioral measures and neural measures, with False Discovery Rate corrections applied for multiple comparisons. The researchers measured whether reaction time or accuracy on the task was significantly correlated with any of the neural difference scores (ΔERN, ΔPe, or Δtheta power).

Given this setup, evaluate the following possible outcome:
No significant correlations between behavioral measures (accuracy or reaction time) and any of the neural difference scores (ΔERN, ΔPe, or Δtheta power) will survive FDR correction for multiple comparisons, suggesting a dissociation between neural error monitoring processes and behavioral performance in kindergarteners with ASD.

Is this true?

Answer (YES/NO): NO